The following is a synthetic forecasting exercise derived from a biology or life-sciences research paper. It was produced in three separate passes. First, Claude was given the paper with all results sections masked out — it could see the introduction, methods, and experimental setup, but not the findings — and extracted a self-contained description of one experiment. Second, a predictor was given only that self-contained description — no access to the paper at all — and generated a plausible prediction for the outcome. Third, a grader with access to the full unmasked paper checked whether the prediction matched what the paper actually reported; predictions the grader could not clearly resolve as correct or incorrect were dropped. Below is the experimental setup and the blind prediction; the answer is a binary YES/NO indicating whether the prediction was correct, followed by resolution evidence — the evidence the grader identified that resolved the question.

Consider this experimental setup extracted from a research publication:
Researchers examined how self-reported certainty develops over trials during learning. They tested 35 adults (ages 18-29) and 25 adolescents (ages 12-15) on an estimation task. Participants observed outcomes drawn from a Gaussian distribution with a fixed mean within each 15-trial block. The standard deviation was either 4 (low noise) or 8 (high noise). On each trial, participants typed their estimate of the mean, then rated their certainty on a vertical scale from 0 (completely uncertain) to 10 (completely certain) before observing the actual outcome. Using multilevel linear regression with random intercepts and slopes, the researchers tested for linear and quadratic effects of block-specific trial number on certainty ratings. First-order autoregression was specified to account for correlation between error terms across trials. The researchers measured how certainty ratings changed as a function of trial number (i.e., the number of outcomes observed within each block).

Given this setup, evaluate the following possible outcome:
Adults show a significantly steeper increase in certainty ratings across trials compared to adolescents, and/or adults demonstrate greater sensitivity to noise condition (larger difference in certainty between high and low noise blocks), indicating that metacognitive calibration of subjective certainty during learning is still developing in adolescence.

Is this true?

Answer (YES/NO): NO